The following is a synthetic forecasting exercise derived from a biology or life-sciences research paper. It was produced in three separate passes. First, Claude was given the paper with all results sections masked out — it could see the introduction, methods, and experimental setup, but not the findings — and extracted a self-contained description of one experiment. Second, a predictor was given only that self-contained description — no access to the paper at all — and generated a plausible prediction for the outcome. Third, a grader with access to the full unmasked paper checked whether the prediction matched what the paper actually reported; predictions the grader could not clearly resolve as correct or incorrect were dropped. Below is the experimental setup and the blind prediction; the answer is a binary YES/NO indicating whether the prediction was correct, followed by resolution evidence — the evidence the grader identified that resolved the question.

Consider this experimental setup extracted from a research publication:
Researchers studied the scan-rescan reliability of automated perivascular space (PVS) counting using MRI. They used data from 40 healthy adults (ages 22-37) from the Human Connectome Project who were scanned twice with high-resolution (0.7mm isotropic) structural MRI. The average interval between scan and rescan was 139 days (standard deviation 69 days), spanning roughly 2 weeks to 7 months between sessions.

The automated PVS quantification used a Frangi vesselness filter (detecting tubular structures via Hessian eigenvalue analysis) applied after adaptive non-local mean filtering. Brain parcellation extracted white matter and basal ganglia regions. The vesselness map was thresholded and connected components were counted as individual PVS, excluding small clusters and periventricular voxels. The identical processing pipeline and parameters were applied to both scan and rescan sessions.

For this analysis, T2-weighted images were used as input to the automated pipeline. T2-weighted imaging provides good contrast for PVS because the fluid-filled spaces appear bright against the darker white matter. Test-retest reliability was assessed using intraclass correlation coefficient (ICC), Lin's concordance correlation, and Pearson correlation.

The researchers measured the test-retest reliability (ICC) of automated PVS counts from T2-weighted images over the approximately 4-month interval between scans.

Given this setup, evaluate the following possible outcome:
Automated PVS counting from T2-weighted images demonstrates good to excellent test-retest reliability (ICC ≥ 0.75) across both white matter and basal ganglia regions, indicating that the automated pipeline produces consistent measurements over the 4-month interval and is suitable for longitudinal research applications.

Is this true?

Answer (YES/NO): YES